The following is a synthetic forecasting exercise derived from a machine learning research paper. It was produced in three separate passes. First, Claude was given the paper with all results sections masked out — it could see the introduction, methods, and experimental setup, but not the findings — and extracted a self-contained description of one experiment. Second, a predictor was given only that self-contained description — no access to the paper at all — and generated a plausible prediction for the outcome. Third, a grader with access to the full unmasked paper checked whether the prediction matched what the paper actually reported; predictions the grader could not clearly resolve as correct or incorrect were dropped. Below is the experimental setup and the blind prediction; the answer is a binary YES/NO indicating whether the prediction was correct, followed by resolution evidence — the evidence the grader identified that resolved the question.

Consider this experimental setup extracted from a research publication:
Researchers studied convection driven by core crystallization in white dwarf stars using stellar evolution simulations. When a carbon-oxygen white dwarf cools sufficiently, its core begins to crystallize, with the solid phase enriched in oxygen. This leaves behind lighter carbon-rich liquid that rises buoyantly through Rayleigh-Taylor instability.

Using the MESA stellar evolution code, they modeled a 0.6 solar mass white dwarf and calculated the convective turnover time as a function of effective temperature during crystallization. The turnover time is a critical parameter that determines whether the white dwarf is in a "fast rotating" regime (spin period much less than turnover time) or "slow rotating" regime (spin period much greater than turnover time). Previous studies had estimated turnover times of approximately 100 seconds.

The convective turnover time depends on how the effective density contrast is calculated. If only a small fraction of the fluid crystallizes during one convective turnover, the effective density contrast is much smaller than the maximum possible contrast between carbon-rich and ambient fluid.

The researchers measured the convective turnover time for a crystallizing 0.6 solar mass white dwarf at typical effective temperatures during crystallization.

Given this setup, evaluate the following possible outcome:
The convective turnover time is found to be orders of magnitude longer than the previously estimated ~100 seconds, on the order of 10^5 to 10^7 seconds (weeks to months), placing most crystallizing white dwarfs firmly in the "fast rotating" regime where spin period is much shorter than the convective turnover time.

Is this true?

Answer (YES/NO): YES